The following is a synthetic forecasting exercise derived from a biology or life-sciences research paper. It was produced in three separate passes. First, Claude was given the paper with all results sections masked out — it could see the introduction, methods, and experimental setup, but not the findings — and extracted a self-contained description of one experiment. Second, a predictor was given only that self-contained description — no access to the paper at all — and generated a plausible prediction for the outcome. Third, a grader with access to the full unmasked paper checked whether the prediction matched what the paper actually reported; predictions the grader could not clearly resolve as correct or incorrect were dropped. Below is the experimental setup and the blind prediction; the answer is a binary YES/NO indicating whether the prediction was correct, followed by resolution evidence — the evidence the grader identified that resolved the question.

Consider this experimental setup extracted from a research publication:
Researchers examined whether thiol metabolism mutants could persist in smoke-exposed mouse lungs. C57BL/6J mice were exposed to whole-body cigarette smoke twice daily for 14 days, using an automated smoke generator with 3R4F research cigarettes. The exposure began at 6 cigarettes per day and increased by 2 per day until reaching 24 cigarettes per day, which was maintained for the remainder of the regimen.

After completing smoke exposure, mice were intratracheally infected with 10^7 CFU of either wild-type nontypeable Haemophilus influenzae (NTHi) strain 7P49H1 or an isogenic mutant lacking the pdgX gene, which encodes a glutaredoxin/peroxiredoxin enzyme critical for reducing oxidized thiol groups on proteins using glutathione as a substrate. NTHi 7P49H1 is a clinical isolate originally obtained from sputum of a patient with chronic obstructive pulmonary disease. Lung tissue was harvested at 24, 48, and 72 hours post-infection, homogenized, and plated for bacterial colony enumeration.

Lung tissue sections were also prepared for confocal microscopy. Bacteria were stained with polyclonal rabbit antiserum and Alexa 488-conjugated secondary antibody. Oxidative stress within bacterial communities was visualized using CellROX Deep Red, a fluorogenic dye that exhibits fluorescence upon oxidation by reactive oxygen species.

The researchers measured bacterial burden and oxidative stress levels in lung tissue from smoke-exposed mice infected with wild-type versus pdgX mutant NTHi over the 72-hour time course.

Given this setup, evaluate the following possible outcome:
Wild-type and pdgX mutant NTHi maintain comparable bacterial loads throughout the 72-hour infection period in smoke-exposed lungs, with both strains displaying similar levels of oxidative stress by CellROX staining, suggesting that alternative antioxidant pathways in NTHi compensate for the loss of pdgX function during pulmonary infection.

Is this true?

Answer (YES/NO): NO